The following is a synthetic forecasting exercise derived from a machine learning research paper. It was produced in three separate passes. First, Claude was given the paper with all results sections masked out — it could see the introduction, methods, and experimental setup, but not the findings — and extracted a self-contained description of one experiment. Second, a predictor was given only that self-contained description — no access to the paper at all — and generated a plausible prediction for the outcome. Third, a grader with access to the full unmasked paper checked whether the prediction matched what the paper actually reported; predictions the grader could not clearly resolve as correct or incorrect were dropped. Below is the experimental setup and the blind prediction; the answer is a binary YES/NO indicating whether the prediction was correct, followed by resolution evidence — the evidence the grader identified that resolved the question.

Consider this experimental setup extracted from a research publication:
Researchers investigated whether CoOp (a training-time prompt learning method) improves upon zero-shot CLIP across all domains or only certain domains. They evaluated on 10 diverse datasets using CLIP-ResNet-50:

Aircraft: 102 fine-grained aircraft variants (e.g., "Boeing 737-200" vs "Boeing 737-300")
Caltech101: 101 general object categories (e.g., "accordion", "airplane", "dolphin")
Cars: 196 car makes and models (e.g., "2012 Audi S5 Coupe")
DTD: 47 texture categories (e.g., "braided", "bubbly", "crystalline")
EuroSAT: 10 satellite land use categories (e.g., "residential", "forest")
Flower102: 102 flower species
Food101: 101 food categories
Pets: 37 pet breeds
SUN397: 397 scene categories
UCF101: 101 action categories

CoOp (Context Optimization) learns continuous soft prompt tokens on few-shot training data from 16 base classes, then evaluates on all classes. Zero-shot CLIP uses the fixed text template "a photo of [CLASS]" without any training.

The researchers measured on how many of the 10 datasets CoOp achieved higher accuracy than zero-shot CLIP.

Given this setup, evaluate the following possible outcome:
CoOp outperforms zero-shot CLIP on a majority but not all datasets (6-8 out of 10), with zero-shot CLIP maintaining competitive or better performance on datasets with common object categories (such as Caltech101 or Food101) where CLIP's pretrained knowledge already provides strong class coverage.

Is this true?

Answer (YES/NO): NO